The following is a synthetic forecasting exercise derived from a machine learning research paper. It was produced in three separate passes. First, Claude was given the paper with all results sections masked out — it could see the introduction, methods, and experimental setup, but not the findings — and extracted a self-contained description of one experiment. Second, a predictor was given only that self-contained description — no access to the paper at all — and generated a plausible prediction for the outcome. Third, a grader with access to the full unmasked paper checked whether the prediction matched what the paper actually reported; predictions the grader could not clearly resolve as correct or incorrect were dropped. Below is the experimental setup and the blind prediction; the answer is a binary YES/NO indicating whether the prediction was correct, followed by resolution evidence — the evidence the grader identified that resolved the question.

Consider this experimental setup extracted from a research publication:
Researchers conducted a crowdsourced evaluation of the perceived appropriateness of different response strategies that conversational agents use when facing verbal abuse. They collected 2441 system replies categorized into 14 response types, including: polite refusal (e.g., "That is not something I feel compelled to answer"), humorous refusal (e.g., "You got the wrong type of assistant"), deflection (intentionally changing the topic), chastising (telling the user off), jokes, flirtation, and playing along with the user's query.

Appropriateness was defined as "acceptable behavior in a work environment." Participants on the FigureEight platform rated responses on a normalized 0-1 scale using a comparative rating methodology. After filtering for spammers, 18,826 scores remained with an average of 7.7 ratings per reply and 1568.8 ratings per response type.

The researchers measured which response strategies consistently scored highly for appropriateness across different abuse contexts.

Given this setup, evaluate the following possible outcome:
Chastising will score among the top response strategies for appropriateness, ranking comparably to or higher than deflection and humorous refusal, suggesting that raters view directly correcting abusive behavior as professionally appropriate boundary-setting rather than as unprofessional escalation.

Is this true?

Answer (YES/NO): YES